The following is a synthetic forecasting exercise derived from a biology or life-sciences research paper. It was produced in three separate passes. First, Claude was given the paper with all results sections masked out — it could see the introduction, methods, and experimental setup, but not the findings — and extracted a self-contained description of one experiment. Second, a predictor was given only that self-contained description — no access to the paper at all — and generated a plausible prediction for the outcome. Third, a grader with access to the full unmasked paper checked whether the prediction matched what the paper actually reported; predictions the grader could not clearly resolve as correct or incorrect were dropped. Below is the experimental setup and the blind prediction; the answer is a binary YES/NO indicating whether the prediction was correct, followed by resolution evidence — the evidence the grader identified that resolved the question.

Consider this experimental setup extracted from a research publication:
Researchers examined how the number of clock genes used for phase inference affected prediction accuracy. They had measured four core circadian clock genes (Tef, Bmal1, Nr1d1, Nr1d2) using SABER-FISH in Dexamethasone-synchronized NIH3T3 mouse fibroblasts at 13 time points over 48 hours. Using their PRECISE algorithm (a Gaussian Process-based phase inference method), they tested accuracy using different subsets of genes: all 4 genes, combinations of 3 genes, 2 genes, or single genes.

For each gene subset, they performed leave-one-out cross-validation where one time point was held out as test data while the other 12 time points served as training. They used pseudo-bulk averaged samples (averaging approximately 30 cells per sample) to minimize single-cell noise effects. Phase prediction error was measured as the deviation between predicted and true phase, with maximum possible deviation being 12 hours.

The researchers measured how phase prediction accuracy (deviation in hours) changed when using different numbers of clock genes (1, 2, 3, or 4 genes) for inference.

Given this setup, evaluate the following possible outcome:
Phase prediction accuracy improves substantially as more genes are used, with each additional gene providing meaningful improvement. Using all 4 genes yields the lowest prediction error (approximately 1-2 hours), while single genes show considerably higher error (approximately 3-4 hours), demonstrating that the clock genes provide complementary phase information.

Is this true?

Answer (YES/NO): NO